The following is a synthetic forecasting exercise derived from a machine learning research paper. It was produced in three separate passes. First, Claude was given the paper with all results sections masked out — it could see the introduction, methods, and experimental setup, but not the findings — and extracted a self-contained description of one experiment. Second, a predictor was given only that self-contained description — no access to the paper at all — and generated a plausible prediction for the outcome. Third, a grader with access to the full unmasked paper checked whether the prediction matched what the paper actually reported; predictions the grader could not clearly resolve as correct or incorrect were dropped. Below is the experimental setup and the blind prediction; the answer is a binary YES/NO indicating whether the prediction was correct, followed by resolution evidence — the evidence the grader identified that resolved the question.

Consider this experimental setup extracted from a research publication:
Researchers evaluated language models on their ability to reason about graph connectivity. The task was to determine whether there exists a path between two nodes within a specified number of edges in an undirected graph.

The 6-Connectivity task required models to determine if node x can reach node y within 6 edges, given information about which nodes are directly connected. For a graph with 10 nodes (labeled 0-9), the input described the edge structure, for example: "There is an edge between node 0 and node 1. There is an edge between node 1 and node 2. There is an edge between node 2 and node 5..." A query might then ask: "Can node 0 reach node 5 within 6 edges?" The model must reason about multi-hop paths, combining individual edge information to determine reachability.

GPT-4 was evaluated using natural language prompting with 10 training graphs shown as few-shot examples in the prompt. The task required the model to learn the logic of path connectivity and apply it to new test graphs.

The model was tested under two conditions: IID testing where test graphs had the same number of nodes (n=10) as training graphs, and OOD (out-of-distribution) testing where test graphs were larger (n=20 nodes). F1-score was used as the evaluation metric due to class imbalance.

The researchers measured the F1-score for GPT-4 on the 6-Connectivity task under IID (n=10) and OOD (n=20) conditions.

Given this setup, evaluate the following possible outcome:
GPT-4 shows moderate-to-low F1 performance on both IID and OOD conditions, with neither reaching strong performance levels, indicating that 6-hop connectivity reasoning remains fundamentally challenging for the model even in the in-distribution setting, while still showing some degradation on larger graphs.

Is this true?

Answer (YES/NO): NO